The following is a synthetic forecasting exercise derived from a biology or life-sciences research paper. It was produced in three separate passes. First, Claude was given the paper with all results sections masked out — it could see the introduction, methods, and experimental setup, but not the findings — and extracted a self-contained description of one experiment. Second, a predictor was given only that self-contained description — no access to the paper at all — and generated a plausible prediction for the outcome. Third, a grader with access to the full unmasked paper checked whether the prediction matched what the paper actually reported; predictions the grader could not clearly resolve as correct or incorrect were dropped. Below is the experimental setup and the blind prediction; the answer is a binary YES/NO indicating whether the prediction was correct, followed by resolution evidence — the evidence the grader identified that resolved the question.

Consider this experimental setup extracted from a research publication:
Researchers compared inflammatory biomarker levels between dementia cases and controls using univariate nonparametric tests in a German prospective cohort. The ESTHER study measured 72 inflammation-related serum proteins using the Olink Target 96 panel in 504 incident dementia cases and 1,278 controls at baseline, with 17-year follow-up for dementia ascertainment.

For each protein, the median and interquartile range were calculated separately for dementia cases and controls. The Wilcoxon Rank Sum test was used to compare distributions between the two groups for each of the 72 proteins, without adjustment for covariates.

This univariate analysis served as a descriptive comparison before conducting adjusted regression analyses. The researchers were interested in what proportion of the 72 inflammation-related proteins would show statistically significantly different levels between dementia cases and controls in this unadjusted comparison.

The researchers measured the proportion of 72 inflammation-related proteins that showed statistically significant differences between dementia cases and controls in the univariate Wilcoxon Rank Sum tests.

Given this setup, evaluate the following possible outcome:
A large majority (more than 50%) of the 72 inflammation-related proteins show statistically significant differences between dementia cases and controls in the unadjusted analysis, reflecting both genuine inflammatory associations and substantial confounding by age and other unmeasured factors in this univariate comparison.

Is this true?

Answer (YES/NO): YES